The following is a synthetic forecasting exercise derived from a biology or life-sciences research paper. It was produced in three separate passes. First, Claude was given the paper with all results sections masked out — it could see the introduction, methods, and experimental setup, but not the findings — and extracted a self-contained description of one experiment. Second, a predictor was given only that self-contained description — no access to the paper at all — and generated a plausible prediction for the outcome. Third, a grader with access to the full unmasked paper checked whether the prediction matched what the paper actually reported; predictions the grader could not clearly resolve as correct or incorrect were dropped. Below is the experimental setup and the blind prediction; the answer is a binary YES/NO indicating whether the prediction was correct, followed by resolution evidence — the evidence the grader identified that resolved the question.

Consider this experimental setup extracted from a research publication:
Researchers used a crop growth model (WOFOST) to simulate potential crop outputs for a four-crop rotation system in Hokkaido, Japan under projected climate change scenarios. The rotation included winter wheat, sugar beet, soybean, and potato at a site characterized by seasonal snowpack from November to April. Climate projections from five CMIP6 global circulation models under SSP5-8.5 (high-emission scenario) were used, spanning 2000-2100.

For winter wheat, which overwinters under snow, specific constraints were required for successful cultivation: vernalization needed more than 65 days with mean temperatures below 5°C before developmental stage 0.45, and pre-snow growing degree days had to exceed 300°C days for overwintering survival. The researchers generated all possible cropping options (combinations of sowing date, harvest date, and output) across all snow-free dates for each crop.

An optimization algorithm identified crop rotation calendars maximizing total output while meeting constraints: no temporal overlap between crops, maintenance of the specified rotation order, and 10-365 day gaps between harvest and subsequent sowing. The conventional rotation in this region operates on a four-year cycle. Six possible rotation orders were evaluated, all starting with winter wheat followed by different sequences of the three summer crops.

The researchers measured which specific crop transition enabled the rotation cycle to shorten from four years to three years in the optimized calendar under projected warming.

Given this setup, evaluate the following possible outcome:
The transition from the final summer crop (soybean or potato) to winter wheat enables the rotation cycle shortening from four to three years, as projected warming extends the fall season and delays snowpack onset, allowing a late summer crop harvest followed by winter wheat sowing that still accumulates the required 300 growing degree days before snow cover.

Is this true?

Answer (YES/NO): NO